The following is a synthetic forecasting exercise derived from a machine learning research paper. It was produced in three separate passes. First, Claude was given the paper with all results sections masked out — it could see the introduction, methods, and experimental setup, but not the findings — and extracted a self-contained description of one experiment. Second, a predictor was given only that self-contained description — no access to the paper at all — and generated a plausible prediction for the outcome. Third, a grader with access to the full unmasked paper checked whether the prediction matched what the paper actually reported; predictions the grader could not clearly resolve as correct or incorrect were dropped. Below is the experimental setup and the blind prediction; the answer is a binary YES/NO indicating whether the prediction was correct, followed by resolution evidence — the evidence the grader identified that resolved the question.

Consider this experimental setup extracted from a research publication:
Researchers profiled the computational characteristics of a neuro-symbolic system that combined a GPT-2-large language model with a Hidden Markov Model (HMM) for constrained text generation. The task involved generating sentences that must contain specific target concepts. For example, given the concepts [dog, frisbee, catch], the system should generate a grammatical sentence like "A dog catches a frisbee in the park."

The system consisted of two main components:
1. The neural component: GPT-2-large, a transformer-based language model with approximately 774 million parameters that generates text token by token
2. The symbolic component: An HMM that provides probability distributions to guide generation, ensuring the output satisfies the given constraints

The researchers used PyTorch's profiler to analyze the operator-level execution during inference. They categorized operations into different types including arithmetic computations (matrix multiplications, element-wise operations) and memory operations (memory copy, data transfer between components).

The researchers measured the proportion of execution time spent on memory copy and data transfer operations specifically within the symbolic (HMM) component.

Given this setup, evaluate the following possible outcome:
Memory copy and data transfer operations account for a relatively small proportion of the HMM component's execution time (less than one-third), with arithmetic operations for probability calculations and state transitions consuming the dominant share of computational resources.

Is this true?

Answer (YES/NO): NO